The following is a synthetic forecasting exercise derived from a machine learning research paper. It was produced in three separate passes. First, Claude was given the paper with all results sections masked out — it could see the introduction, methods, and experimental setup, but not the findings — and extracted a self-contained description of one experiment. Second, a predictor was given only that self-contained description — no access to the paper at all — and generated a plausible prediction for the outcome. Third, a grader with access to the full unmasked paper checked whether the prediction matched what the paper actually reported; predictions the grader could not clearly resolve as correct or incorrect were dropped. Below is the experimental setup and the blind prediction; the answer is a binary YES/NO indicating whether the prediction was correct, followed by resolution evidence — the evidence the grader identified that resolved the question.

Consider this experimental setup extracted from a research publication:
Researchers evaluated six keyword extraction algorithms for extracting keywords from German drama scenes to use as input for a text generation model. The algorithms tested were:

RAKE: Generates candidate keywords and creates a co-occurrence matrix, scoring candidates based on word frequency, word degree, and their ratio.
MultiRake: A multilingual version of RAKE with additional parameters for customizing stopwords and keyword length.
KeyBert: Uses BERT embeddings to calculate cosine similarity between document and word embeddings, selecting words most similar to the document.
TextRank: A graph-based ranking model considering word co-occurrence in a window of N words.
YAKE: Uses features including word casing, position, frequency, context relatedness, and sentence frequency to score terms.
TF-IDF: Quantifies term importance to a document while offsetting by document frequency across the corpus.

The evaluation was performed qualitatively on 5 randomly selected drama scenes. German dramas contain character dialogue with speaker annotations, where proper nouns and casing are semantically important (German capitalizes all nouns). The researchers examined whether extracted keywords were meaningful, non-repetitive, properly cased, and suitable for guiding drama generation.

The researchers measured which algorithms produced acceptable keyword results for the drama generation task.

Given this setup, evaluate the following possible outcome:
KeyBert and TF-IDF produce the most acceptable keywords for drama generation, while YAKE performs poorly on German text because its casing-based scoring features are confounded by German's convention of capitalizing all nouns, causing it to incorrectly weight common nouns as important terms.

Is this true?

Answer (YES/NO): NO